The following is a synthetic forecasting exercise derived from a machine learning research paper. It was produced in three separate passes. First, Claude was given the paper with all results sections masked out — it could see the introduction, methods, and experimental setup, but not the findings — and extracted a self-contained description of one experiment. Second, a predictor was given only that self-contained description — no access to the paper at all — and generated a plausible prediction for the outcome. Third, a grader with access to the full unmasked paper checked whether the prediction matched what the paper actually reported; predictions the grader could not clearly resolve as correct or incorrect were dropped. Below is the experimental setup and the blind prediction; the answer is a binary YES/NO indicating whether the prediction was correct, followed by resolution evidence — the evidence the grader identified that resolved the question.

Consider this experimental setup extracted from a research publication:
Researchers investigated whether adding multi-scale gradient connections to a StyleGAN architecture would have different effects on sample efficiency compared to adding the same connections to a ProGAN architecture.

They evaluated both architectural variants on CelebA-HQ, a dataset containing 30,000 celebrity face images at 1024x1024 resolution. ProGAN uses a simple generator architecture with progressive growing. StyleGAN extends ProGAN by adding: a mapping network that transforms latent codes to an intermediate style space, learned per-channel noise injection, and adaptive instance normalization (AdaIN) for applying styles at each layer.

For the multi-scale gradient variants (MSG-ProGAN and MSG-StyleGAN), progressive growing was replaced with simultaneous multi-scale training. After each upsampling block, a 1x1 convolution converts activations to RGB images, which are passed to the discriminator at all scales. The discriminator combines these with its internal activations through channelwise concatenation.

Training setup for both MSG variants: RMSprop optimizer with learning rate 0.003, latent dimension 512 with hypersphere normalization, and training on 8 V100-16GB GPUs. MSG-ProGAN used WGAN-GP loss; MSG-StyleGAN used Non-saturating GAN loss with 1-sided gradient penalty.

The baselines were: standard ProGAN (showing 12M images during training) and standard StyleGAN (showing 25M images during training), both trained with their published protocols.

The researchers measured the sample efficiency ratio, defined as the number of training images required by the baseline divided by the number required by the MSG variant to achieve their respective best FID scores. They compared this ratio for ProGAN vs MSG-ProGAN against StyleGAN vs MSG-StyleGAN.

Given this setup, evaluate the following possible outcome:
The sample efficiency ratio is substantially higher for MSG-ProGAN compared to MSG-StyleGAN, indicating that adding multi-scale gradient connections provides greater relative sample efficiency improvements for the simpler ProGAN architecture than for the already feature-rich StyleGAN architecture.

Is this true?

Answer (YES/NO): YES